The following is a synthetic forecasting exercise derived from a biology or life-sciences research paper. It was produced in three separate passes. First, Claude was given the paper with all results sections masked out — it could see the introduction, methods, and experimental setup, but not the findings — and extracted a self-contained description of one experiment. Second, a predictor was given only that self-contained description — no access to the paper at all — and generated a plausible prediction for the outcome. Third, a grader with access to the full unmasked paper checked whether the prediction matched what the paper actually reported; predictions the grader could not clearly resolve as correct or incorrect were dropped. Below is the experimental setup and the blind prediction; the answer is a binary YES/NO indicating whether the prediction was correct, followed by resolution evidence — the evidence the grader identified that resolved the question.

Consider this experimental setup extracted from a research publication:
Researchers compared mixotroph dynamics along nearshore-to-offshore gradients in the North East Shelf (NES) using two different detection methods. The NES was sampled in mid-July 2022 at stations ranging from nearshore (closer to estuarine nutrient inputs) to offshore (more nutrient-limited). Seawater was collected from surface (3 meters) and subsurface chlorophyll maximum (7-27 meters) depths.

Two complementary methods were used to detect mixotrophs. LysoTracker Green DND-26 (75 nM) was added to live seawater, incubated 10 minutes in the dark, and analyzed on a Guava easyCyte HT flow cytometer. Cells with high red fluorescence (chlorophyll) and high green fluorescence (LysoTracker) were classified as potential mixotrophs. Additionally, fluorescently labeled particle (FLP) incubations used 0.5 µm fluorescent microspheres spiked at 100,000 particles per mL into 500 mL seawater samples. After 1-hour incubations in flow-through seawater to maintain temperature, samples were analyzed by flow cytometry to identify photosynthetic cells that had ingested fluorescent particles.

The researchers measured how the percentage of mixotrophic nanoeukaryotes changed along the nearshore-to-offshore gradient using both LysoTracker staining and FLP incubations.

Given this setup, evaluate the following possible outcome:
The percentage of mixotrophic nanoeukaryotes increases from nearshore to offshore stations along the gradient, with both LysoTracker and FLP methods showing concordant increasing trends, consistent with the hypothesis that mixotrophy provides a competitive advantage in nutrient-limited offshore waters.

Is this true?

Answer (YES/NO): NO